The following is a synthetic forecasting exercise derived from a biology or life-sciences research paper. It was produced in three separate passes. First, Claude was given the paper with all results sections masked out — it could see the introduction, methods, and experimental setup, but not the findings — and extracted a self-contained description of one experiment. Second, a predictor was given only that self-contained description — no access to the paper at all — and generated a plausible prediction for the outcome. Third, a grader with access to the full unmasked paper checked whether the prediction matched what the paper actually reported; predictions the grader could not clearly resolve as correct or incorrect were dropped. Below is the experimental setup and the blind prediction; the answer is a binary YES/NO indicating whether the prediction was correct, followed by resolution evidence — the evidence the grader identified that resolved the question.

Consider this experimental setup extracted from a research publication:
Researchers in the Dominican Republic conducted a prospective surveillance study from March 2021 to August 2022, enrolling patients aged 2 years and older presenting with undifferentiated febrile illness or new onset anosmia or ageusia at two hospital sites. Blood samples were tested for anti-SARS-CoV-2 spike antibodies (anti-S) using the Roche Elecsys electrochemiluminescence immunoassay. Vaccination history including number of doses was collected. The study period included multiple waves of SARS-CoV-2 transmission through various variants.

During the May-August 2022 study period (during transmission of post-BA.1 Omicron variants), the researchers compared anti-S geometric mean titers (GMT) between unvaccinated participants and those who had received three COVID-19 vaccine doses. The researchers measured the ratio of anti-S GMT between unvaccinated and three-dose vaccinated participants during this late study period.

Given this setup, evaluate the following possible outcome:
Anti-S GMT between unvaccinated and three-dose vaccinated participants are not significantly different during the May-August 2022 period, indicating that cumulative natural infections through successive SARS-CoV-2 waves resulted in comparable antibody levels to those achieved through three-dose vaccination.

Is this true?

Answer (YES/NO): NO